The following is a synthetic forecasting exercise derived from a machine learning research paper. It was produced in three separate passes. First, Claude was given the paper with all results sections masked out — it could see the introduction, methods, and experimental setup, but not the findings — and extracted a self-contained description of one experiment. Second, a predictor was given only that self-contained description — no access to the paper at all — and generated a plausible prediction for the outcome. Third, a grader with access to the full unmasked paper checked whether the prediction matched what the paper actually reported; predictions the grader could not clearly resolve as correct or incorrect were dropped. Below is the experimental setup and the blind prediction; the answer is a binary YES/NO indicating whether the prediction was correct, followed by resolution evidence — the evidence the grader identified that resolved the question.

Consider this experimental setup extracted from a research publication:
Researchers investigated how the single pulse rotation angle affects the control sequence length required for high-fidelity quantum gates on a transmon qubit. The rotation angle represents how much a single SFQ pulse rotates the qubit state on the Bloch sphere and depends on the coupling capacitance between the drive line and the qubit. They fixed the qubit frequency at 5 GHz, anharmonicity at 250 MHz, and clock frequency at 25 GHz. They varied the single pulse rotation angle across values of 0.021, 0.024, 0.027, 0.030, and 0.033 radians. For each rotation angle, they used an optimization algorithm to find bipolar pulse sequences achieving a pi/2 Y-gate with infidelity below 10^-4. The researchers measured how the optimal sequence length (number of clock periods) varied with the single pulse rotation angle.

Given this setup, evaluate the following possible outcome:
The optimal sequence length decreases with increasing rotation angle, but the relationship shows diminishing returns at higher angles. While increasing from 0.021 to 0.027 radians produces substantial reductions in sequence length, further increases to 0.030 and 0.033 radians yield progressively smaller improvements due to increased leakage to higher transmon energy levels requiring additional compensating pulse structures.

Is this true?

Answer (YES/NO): NO